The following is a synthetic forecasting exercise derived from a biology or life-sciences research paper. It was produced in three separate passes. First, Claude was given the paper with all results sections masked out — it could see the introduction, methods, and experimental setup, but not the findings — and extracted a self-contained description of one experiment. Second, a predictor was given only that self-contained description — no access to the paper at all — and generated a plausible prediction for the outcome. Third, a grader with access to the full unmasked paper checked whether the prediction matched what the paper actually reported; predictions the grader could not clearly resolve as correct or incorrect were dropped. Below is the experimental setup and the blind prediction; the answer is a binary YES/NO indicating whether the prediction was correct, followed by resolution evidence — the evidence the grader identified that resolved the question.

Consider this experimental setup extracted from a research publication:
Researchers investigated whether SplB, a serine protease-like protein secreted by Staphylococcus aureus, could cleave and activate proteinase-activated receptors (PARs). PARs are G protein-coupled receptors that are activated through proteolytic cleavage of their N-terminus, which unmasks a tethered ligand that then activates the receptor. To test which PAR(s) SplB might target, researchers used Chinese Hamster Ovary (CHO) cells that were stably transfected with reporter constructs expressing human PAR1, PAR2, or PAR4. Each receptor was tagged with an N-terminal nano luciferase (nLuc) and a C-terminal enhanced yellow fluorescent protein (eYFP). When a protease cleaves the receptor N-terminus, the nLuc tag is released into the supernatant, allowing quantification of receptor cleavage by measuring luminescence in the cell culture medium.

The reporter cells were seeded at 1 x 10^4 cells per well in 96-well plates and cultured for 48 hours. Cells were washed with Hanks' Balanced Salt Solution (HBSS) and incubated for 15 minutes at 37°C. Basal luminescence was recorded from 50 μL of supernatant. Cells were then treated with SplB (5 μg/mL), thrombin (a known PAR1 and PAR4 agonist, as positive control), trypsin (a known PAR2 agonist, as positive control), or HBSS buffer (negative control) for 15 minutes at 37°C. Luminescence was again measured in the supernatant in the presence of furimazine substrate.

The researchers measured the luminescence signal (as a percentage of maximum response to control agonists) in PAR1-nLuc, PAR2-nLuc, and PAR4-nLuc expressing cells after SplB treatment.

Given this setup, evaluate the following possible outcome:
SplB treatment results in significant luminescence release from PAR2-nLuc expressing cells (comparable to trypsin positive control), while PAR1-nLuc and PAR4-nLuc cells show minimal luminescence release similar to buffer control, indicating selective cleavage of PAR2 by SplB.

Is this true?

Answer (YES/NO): NO